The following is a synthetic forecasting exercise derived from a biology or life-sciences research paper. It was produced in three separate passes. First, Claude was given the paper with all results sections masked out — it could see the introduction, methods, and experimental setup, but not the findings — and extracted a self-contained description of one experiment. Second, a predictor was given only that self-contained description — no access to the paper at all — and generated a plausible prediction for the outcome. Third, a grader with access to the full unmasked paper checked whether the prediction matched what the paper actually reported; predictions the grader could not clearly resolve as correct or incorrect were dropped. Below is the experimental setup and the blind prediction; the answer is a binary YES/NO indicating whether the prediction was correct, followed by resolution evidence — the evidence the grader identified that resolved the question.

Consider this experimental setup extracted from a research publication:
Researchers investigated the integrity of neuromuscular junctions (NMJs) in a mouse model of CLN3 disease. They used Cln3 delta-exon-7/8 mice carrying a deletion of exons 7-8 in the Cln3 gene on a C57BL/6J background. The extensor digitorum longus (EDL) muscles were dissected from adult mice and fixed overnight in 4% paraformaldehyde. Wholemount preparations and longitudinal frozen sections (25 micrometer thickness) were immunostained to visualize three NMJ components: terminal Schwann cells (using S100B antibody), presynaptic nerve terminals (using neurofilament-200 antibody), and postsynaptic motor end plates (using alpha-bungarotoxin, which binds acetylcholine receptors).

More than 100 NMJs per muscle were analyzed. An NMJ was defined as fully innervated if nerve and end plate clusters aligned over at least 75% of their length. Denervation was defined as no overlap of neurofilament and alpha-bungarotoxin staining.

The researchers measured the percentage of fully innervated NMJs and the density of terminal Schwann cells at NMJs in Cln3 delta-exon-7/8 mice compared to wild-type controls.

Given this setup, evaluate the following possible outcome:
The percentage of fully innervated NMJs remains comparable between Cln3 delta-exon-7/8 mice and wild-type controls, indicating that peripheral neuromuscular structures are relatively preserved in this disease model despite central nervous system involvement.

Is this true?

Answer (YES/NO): NO